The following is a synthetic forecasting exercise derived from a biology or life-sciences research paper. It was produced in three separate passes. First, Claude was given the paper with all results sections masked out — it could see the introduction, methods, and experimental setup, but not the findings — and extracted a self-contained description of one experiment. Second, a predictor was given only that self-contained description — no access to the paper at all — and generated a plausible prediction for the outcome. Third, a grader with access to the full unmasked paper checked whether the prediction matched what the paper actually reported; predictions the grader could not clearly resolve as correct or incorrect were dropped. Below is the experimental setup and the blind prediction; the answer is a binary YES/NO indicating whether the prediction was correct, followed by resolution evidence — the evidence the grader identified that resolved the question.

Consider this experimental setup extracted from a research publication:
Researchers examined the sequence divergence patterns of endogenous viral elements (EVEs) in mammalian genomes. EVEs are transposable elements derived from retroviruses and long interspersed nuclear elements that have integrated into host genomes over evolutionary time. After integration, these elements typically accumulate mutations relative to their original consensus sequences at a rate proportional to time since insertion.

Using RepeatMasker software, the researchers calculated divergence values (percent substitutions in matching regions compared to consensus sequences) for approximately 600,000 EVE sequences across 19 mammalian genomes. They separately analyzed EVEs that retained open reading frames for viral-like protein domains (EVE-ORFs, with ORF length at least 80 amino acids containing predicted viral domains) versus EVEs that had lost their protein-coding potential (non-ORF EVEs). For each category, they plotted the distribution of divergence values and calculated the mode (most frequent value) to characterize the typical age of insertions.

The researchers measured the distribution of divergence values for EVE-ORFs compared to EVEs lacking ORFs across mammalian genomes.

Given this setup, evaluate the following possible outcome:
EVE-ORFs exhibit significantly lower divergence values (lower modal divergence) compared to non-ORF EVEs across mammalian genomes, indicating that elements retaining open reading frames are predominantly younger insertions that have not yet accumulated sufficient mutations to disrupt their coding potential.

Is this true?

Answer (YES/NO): NO